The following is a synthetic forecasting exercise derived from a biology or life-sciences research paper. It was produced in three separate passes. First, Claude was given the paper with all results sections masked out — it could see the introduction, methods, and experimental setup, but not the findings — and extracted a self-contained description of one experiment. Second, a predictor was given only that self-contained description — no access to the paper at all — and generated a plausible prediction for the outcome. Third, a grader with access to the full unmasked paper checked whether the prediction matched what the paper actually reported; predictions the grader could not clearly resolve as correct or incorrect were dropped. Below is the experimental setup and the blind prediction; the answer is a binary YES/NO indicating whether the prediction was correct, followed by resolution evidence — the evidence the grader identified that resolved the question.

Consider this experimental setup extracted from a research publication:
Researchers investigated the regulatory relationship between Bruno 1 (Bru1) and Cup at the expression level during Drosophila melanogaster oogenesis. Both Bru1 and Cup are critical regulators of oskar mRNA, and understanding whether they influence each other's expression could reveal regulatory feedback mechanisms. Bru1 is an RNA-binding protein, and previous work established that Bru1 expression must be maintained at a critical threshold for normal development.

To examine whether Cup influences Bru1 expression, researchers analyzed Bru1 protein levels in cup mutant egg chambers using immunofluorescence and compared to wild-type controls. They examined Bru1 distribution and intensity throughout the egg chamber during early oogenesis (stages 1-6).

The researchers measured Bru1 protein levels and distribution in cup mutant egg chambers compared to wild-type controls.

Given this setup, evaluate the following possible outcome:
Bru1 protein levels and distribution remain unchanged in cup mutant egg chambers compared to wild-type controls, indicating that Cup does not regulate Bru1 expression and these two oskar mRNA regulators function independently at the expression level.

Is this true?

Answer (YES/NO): NO